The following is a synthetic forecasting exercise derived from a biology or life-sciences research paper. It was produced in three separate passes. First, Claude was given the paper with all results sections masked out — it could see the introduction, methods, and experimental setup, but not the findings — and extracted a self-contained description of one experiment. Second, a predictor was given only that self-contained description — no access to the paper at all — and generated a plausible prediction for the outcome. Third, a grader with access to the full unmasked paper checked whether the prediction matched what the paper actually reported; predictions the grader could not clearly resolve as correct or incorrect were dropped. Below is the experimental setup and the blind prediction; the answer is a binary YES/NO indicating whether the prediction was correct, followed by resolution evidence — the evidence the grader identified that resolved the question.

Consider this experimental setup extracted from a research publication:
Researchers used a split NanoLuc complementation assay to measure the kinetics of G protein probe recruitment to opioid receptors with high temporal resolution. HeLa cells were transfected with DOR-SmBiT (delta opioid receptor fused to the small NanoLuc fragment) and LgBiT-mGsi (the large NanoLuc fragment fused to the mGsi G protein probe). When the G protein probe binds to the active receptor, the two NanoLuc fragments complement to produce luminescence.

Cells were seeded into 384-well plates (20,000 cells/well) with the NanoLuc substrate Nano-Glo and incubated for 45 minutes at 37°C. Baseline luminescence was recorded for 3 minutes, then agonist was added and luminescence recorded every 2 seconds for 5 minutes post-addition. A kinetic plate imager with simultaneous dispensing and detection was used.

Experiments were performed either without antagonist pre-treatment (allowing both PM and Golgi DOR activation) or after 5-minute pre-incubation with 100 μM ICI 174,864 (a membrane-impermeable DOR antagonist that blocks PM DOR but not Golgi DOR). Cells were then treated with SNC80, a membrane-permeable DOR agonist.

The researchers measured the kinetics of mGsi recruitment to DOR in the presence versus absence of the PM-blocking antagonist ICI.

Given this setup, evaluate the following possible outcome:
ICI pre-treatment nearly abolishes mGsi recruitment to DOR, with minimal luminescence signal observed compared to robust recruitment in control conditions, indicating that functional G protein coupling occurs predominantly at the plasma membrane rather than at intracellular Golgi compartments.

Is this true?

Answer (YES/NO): YES